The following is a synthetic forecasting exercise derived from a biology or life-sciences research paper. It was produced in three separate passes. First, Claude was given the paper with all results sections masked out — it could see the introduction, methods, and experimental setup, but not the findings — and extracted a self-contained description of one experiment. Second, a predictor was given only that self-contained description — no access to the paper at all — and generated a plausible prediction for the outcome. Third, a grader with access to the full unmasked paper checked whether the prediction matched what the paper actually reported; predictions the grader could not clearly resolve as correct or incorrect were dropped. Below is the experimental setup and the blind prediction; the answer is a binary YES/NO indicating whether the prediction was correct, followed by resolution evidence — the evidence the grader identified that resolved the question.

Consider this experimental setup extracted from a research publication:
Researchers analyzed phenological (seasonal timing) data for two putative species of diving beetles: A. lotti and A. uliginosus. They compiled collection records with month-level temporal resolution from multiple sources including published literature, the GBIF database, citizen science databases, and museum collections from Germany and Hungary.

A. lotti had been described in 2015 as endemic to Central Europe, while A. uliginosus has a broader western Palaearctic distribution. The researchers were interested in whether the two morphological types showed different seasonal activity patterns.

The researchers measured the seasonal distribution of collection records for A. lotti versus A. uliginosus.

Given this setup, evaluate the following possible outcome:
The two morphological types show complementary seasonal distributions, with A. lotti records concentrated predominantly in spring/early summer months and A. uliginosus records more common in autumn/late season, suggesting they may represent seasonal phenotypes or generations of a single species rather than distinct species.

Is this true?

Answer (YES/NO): NO